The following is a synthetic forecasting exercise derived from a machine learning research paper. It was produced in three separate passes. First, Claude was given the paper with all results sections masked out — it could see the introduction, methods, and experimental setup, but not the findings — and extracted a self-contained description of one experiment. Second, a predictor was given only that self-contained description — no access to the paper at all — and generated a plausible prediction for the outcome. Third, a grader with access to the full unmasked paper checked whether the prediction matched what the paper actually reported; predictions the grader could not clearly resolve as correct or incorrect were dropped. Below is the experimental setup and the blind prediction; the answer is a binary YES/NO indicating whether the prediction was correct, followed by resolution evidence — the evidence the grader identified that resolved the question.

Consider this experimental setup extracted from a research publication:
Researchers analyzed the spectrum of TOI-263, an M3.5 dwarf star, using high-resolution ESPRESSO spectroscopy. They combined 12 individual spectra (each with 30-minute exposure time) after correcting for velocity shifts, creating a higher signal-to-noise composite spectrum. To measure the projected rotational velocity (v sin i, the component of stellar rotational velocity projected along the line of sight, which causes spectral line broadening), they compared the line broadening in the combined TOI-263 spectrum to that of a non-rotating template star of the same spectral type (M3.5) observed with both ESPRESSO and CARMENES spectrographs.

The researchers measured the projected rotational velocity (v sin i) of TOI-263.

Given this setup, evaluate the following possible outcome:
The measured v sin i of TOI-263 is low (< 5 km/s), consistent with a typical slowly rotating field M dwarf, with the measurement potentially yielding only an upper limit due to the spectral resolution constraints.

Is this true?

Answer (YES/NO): NO